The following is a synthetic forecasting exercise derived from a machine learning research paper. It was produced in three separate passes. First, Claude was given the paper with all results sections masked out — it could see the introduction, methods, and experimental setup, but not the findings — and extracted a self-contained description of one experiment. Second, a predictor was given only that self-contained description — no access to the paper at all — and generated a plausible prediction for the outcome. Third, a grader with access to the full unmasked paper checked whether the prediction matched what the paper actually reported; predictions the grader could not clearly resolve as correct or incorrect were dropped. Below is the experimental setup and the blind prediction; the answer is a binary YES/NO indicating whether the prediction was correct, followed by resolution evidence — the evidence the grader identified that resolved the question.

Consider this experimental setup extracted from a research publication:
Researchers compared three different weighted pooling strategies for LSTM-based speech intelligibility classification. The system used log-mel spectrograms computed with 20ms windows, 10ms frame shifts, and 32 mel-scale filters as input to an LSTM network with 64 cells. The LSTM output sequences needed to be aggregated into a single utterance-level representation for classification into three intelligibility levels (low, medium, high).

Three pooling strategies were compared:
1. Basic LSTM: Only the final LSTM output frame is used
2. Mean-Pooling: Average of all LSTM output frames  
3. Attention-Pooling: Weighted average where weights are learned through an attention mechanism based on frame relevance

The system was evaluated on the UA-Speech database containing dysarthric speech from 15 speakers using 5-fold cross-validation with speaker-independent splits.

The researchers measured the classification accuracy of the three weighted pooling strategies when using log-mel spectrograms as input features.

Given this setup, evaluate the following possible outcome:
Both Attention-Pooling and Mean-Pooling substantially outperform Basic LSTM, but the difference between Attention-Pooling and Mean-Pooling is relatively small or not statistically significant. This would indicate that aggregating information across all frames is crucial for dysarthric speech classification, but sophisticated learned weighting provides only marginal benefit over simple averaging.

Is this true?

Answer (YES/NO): NO